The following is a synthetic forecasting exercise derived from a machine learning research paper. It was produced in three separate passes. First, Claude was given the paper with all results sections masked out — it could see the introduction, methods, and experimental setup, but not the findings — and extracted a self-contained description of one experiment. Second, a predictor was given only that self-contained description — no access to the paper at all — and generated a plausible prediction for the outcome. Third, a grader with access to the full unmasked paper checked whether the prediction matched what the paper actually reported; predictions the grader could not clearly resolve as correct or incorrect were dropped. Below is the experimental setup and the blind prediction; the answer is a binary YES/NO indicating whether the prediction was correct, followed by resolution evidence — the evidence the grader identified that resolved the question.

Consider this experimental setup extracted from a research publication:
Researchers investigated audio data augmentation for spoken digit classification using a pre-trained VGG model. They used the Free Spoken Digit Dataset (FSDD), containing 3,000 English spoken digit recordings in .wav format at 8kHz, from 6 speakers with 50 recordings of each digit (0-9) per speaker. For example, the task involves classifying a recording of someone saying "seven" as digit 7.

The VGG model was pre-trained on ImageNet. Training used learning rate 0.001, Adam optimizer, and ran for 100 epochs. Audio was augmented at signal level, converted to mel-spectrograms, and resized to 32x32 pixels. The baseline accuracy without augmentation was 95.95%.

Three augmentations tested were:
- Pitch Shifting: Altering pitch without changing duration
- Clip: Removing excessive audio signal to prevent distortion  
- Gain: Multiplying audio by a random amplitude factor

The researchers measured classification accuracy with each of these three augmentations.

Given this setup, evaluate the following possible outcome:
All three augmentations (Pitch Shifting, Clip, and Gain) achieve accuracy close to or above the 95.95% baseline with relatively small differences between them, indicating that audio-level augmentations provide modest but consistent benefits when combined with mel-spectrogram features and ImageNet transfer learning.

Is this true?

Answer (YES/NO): YES